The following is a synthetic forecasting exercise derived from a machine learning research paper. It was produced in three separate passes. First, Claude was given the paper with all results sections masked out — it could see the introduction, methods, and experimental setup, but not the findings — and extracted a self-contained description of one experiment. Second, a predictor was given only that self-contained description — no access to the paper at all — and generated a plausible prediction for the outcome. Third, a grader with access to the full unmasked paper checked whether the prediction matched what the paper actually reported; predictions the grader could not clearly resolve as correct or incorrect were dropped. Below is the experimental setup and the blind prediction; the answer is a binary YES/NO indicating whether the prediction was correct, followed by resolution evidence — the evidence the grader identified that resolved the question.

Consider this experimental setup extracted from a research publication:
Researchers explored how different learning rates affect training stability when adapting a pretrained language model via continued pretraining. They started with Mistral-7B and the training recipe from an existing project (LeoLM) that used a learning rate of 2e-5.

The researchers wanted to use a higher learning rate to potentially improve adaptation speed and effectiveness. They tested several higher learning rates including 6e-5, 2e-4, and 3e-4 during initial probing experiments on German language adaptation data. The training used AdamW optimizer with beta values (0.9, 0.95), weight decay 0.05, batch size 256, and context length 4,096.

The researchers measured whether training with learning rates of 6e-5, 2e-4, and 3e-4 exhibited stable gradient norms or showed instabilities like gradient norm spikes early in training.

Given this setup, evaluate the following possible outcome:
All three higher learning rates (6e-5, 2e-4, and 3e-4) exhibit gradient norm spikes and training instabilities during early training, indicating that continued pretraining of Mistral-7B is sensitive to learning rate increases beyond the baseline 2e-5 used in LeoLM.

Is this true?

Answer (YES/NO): YES